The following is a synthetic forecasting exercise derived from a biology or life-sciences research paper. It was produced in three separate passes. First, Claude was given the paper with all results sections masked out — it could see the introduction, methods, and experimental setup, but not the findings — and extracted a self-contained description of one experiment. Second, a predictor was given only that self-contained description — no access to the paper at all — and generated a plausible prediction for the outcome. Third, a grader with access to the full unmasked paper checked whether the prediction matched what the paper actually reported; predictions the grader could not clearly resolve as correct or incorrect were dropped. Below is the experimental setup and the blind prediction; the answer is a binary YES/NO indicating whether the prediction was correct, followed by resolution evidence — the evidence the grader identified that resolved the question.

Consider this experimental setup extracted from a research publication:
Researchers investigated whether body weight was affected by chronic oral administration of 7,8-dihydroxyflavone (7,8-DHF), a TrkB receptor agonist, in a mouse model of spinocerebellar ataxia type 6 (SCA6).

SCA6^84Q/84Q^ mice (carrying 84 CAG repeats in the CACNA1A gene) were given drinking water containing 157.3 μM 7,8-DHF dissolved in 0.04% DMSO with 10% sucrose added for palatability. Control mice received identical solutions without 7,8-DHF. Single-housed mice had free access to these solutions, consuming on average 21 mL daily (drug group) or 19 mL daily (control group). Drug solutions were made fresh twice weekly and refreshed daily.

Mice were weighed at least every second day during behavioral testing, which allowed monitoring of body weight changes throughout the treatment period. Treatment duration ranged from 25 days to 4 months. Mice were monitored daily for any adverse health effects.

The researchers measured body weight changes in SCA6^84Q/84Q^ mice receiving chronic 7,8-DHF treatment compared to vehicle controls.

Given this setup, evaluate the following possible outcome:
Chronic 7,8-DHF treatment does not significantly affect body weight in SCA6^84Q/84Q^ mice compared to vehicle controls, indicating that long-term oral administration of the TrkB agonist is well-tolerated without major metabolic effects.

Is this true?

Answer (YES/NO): YES